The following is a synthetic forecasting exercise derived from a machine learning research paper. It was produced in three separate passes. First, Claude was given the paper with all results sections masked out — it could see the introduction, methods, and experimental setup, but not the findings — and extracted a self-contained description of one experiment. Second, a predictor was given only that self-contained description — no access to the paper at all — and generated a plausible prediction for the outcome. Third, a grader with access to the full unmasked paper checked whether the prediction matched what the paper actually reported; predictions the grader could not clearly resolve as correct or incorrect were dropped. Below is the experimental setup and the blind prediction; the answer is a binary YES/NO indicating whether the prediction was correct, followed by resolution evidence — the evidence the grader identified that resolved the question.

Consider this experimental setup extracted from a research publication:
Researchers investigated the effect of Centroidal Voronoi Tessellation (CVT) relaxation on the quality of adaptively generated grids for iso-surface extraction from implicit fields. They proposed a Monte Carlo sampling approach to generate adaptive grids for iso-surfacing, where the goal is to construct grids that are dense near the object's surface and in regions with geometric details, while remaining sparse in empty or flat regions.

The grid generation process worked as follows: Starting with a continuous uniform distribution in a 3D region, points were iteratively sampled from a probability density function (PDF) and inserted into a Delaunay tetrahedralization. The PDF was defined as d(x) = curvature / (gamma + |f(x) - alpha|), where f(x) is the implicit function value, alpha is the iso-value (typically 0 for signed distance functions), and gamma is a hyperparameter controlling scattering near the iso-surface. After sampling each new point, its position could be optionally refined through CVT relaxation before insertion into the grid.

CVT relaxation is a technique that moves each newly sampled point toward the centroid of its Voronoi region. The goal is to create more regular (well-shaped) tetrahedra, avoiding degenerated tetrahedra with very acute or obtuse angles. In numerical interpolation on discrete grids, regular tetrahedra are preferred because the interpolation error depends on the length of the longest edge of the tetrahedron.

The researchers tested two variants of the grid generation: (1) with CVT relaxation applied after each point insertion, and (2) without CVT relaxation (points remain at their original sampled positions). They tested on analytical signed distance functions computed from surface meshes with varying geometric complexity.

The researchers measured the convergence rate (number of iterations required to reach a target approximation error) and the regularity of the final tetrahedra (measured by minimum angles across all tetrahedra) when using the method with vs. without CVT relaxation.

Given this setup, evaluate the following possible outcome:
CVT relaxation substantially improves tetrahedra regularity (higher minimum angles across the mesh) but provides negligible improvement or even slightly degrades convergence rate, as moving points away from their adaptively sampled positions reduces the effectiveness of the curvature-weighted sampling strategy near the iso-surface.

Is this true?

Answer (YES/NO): NO